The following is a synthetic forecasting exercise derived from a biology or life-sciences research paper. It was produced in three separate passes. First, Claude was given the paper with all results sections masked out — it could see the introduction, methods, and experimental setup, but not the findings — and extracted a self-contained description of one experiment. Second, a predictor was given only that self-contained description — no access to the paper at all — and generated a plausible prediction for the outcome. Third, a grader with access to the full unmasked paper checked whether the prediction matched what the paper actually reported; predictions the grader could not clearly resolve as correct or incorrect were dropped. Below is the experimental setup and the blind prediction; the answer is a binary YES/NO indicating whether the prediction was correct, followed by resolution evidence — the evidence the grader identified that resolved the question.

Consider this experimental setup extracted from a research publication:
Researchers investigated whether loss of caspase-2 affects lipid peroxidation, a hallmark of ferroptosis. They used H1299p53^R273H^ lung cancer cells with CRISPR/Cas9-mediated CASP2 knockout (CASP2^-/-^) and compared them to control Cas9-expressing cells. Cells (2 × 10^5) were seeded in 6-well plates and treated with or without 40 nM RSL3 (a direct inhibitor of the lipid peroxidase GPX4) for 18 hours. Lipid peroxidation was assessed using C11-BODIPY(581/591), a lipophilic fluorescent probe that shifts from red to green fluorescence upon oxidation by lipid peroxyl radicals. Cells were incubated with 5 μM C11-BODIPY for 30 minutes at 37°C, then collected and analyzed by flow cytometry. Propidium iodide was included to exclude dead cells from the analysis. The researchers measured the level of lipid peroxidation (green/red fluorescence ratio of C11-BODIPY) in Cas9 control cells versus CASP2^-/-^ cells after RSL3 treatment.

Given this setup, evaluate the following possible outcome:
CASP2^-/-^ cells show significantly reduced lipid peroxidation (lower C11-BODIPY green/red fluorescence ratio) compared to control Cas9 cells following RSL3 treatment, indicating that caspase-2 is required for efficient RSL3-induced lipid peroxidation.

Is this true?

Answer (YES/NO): NO